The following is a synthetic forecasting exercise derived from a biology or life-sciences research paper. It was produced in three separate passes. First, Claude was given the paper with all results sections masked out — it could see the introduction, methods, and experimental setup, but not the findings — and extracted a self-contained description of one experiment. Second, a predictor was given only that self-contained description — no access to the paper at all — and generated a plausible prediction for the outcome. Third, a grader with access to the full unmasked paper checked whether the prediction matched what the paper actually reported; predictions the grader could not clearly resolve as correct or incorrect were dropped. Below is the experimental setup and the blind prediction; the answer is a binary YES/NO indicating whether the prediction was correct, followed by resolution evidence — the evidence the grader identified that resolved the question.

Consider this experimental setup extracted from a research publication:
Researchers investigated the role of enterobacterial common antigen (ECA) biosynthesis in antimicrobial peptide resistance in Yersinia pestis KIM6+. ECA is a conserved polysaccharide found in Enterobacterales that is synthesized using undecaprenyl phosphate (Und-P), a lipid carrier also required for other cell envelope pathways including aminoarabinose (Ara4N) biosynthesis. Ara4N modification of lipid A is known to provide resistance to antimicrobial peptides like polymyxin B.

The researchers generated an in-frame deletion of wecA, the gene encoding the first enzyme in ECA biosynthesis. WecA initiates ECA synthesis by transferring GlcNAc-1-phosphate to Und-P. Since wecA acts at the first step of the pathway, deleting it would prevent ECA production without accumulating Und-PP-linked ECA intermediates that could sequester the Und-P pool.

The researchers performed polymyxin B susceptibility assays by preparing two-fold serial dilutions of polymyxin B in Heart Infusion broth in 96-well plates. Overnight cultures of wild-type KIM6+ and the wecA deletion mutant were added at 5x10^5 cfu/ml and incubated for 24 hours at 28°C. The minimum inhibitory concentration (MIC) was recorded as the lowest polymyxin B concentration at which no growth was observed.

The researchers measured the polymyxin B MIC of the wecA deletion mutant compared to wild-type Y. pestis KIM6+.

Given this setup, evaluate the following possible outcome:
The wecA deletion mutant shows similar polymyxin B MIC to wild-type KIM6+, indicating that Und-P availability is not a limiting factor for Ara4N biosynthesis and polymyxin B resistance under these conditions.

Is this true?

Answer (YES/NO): YES